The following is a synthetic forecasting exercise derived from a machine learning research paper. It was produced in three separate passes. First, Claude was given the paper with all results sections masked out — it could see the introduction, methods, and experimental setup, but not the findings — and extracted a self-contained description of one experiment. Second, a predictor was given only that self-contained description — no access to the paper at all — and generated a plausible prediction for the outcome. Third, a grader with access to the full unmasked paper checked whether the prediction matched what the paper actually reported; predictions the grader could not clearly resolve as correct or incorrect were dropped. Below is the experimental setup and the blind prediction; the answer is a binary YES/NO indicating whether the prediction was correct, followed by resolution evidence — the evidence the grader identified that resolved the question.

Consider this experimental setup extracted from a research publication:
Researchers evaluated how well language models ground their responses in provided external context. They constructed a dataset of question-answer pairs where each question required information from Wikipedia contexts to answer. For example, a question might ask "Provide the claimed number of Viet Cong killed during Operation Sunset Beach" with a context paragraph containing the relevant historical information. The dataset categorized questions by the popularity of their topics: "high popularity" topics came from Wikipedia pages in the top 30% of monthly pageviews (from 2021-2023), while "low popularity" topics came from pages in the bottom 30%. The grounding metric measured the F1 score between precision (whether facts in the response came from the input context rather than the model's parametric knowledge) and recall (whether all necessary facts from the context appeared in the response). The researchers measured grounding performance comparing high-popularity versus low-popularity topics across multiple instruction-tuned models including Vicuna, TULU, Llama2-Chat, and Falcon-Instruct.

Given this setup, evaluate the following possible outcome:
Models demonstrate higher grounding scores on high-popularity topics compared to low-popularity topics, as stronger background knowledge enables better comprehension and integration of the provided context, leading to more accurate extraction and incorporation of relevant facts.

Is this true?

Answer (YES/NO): NO